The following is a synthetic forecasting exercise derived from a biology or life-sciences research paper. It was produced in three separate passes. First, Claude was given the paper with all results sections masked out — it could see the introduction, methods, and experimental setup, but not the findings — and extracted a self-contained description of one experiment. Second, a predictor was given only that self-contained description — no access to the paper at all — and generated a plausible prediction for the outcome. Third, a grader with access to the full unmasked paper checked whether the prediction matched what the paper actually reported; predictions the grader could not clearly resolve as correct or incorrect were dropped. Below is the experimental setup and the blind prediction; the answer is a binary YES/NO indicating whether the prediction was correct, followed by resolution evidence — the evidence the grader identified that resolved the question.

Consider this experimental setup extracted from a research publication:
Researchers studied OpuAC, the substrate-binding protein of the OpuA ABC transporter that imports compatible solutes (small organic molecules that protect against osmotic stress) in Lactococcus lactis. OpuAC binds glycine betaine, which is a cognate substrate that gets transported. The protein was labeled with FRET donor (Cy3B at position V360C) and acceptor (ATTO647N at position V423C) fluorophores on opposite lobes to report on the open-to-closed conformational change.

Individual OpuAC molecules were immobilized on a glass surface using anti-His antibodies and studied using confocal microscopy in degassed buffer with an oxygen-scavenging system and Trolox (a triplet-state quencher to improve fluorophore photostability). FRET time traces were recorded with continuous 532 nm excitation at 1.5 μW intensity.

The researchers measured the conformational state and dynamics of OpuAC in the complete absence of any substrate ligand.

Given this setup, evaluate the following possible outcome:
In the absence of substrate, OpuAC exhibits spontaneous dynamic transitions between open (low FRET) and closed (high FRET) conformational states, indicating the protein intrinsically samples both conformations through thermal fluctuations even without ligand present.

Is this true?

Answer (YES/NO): NO